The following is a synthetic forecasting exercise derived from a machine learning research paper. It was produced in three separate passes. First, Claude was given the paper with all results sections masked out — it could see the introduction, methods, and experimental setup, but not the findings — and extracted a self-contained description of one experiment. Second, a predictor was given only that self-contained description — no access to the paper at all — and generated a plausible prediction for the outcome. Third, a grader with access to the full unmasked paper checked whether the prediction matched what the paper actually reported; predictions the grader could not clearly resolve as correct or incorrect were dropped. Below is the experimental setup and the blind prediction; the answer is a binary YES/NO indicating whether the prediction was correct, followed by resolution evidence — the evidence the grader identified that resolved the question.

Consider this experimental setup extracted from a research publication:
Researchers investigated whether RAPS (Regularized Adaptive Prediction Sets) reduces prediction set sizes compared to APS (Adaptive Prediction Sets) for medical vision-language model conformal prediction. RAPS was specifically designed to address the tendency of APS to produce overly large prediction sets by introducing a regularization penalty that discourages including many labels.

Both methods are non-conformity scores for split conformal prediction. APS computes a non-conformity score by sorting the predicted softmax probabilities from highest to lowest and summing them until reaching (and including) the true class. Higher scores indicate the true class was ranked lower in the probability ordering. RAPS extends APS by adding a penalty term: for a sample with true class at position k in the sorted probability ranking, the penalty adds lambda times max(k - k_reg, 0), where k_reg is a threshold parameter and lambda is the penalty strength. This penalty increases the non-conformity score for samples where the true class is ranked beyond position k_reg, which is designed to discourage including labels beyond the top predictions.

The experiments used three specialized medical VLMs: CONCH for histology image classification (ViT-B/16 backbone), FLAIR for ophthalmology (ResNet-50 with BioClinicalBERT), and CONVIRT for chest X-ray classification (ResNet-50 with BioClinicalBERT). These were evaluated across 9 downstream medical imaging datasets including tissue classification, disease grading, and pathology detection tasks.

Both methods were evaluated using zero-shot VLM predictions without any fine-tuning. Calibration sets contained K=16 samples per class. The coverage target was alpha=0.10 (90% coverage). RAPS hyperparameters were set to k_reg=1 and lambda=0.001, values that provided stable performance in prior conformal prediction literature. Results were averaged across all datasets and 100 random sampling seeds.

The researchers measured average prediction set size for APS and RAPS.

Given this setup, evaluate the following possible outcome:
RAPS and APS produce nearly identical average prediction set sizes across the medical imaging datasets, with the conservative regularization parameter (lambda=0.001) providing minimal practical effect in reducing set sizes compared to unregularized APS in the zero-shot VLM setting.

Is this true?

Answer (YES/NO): NO